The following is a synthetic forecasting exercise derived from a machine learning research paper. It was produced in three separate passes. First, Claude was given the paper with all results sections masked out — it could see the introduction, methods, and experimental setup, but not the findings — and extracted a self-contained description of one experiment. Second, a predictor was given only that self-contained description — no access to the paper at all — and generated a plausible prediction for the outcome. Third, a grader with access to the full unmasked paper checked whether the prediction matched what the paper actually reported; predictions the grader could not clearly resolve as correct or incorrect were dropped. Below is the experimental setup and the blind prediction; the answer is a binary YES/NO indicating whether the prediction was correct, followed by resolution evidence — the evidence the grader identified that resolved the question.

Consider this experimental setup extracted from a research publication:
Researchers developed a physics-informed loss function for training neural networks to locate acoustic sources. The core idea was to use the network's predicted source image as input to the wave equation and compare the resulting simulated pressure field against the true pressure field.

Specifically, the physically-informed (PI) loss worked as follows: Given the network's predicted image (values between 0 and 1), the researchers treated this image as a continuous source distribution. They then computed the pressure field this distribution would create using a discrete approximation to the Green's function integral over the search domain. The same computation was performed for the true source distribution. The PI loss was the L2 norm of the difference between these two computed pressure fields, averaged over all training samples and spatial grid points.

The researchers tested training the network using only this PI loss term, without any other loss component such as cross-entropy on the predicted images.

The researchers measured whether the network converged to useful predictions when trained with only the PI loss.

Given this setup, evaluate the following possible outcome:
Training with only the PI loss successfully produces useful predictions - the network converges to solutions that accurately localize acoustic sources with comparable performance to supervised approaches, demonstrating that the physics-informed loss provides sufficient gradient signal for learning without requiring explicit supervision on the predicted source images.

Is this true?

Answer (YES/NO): NO